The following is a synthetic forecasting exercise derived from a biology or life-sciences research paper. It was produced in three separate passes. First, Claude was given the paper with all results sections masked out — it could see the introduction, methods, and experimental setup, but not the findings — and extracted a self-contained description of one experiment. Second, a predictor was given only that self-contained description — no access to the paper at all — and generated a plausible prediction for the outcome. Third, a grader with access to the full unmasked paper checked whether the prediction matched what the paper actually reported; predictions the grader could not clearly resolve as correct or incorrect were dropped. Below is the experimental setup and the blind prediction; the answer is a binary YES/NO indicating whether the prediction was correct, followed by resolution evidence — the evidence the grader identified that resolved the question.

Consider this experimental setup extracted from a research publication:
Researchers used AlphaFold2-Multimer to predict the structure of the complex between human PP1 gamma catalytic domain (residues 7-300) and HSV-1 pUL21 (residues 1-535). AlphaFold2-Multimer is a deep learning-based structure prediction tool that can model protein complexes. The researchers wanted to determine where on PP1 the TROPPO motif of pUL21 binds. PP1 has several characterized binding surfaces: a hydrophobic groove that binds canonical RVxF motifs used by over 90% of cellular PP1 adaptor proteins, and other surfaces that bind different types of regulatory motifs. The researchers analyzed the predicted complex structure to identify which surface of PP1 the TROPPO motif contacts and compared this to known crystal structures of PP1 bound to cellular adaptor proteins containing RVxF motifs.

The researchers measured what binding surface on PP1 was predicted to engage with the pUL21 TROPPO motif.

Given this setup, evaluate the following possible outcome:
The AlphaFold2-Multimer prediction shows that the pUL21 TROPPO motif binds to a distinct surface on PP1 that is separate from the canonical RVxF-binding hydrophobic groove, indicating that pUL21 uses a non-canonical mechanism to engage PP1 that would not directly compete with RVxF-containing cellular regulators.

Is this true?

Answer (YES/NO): NO